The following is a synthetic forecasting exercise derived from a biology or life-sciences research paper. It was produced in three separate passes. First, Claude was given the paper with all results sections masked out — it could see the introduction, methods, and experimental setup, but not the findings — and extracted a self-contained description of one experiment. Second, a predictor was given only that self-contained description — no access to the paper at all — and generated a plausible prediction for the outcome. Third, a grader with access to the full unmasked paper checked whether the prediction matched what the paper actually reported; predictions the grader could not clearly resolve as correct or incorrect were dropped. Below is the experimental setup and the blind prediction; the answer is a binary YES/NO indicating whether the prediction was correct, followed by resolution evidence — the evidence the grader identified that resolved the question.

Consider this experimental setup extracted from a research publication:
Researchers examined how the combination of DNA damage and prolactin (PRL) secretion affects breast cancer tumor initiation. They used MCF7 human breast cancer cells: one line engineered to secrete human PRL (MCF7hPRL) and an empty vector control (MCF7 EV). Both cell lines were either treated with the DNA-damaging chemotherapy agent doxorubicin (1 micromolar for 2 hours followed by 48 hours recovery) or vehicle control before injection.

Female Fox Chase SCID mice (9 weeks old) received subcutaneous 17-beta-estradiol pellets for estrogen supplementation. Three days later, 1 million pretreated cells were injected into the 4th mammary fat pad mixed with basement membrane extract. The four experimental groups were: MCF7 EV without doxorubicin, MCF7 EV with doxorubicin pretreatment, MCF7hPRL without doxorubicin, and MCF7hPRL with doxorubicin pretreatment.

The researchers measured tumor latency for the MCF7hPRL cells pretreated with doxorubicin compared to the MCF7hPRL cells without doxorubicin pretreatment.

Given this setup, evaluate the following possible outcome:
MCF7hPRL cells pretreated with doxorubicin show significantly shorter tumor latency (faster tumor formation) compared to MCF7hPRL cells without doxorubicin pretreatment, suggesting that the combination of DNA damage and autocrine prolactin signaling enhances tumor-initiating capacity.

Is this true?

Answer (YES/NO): NO